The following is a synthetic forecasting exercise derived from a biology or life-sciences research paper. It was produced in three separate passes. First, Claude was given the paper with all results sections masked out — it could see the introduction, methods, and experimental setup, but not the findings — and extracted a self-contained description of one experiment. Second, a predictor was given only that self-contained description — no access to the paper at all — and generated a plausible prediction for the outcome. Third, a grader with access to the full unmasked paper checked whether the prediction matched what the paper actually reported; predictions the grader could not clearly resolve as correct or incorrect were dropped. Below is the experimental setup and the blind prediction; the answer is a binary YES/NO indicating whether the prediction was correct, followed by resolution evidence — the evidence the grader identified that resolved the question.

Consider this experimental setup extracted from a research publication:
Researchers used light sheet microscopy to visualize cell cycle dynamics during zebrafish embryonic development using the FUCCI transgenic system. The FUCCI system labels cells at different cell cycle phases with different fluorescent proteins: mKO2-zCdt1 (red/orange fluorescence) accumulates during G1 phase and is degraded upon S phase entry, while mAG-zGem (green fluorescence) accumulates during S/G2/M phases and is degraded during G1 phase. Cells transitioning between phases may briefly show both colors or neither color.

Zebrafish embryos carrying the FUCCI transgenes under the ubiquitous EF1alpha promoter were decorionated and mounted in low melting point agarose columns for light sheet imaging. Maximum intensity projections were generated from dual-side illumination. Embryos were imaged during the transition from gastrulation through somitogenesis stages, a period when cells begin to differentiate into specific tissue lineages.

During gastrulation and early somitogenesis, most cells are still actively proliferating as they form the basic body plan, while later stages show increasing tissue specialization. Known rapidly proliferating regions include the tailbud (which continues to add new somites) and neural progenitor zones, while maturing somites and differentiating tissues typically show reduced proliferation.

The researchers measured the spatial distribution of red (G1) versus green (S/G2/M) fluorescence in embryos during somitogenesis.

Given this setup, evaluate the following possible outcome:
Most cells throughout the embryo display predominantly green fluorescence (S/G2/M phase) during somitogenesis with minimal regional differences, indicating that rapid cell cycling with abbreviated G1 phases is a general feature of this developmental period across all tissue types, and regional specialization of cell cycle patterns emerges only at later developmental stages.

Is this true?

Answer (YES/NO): NO